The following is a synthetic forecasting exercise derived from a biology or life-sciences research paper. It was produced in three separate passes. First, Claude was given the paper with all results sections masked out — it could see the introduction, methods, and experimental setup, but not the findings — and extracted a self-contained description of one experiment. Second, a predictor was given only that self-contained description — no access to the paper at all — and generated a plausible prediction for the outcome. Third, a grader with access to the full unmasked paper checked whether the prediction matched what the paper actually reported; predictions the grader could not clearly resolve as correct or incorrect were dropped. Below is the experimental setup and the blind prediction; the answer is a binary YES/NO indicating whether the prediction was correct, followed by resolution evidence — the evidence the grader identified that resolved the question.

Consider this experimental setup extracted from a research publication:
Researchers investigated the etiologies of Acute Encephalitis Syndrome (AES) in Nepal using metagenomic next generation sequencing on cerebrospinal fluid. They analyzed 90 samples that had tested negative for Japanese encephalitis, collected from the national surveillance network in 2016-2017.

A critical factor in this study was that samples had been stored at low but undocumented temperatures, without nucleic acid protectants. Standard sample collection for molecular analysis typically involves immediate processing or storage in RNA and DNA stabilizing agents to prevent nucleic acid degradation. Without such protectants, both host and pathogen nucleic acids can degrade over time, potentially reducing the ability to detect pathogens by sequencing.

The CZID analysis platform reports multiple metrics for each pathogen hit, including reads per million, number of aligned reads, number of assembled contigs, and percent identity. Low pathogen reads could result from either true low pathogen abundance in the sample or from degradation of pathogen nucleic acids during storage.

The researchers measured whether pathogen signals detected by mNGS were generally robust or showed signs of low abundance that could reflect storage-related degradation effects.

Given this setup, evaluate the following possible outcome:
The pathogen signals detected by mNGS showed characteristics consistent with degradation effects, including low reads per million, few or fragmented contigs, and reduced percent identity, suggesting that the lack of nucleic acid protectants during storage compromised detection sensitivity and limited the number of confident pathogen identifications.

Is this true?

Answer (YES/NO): NO